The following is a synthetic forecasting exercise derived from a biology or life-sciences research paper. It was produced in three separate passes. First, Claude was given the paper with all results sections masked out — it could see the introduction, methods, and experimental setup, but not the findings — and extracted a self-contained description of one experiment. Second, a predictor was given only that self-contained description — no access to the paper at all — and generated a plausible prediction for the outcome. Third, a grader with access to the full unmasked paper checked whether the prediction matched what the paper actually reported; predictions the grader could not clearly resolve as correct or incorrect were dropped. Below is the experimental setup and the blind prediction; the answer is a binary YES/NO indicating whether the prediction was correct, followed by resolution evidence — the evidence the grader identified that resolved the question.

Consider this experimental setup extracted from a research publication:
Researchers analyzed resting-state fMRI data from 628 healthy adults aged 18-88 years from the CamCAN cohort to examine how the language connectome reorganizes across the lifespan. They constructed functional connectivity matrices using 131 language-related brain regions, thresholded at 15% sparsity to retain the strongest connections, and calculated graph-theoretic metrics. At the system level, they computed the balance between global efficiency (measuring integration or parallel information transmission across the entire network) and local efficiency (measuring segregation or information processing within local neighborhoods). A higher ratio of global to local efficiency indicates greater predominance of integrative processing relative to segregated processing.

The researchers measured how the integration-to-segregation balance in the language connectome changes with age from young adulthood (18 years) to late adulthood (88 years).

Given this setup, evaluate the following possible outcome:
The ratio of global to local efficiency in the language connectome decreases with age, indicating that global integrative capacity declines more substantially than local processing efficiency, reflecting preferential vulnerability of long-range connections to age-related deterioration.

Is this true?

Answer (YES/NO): NO